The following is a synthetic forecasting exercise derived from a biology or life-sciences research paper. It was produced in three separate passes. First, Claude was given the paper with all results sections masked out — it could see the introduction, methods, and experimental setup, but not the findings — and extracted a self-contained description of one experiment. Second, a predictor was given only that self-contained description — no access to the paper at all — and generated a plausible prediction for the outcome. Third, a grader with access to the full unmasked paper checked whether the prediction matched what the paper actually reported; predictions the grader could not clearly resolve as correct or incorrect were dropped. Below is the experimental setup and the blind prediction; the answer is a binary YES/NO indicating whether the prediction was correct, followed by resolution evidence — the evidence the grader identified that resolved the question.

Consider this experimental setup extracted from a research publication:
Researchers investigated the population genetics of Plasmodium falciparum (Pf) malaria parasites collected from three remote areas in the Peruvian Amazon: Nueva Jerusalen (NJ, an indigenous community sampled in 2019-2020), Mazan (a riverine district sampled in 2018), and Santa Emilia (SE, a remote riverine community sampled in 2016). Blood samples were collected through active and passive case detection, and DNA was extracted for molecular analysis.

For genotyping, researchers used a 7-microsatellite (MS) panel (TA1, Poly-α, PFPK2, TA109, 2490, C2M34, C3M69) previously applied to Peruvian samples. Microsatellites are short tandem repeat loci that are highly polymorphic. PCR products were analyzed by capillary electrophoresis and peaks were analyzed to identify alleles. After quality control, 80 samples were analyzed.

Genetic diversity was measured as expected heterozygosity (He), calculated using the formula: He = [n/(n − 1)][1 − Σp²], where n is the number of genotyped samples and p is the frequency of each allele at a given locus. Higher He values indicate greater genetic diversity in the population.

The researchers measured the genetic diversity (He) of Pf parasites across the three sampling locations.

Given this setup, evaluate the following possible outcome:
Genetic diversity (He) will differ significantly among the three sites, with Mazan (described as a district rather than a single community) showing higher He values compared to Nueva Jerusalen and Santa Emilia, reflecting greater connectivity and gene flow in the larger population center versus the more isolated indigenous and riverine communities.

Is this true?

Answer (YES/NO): NO